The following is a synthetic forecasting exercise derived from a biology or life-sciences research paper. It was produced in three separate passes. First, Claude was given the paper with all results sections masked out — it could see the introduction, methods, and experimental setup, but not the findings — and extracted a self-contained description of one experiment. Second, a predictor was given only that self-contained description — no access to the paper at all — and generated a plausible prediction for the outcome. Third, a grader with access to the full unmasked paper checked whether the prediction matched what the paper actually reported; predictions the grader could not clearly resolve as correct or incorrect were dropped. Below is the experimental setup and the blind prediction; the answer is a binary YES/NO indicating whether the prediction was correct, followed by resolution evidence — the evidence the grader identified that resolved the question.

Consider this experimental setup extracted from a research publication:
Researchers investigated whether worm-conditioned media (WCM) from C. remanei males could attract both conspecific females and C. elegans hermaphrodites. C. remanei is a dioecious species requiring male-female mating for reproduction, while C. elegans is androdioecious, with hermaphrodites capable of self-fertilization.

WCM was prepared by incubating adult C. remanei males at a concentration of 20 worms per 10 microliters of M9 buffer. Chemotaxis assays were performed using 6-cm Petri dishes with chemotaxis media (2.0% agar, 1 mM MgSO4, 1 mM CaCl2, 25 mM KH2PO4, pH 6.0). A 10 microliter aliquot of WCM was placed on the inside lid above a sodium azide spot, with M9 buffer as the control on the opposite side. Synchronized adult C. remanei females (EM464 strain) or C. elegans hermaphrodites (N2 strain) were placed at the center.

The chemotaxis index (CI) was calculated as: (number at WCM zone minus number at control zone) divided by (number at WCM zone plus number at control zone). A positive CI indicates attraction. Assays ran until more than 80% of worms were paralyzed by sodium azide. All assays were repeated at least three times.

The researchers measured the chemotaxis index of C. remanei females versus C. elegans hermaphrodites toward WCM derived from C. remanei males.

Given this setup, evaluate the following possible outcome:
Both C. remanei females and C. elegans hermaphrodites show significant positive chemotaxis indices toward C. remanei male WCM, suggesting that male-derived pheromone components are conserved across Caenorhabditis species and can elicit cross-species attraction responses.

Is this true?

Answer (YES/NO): YES